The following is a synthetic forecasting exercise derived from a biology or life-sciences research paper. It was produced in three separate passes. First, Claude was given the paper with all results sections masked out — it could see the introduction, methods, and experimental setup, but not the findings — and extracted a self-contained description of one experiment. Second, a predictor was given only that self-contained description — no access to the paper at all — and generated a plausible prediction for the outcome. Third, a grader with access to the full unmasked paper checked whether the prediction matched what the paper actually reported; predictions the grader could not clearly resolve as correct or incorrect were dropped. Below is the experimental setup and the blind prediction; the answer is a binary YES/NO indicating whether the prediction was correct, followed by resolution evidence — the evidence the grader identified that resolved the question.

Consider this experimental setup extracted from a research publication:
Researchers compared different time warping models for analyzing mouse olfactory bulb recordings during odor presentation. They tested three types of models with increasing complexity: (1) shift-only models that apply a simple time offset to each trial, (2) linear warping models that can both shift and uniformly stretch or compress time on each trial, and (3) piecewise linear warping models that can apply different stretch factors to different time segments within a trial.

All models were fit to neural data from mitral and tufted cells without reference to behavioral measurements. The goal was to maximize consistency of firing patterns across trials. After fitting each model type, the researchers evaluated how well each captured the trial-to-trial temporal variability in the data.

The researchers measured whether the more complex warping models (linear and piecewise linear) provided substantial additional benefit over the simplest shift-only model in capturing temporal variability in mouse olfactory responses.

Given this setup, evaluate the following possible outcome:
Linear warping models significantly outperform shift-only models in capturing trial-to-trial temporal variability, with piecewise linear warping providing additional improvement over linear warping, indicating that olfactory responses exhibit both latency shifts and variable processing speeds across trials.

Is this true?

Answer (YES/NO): NO